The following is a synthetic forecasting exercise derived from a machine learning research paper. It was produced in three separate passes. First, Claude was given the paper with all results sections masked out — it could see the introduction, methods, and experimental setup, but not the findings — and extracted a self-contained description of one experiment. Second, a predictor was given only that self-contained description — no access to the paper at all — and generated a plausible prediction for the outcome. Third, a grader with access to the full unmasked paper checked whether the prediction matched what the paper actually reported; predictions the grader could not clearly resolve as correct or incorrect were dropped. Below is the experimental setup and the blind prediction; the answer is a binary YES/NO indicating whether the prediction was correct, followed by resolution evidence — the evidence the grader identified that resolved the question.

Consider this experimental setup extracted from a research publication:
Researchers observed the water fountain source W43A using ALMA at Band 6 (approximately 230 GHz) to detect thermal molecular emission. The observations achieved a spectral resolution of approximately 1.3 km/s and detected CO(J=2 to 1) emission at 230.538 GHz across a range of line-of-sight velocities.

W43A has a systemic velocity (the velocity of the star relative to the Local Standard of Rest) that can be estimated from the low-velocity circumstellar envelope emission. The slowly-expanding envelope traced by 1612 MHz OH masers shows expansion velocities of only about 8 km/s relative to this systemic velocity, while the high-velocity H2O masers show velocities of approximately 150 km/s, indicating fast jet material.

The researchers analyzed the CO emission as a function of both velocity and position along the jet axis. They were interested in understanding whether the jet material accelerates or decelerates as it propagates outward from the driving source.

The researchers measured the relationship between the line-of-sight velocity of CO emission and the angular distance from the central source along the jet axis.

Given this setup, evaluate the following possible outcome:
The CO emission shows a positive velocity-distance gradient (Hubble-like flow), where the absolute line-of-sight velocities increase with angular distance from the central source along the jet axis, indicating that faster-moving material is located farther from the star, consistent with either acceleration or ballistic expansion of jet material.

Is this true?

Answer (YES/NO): NO